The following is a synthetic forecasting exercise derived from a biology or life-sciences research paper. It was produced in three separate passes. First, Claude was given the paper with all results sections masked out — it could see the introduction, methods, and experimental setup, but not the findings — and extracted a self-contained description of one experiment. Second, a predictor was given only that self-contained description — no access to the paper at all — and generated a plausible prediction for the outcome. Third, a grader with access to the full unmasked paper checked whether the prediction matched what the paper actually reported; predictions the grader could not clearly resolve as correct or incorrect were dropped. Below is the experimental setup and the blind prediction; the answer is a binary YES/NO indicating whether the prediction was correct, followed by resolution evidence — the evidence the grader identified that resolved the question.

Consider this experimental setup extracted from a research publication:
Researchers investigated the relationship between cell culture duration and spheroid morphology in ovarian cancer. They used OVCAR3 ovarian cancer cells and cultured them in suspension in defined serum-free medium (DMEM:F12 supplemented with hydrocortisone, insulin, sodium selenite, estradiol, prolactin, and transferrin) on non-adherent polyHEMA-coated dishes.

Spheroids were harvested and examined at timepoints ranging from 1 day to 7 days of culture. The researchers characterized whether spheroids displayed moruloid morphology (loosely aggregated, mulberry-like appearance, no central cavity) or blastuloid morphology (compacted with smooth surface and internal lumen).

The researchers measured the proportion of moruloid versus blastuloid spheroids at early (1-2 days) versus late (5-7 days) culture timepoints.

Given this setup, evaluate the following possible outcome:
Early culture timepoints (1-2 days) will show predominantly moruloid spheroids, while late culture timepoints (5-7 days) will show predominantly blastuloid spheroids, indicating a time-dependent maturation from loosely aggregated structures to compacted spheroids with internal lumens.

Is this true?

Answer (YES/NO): YES